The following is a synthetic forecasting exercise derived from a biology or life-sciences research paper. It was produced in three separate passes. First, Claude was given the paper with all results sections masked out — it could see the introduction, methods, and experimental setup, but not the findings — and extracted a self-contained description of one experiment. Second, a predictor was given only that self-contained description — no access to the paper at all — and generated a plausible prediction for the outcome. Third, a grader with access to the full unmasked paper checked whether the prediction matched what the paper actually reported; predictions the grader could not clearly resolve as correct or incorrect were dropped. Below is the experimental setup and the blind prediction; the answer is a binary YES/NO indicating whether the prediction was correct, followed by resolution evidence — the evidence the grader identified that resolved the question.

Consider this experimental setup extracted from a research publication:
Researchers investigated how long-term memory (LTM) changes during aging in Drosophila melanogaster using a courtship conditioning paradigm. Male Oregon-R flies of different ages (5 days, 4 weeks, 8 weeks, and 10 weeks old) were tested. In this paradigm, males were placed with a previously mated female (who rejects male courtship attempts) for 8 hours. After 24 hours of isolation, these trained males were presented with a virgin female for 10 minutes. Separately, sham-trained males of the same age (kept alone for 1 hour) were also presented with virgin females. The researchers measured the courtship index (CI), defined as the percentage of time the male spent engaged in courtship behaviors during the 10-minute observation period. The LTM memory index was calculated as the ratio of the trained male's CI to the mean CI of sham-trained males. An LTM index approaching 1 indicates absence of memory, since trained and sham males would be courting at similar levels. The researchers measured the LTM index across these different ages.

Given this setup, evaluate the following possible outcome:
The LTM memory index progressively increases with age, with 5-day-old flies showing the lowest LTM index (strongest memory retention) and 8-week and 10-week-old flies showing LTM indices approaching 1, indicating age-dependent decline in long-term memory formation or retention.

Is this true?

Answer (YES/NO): NO